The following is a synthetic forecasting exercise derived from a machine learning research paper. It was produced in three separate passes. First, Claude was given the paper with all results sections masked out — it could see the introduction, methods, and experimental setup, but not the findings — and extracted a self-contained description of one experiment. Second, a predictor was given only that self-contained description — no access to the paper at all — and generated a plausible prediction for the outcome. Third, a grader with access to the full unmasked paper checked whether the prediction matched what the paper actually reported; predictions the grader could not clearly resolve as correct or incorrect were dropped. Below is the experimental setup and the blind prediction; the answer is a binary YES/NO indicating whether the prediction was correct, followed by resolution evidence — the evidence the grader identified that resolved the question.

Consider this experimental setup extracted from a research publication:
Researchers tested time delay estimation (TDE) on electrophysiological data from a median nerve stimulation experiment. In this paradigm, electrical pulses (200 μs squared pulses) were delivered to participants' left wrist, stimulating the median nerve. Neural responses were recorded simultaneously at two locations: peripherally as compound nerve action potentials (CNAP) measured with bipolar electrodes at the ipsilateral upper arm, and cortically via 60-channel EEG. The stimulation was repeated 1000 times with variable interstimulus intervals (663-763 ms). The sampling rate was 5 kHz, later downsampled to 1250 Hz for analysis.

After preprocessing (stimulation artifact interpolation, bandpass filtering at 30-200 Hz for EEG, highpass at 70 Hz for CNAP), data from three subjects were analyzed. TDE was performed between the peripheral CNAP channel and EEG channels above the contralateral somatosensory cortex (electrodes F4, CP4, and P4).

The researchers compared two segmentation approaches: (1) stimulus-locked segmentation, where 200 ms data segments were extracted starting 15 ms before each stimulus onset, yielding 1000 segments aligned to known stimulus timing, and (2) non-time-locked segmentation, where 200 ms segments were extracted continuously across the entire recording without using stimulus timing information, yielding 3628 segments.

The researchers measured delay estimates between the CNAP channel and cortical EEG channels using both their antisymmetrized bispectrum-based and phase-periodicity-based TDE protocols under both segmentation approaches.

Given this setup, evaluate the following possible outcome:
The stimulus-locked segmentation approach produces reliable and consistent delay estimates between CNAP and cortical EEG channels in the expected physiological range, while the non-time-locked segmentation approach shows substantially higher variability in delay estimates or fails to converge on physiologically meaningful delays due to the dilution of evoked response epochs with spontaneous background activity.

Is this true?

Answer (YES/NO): NO